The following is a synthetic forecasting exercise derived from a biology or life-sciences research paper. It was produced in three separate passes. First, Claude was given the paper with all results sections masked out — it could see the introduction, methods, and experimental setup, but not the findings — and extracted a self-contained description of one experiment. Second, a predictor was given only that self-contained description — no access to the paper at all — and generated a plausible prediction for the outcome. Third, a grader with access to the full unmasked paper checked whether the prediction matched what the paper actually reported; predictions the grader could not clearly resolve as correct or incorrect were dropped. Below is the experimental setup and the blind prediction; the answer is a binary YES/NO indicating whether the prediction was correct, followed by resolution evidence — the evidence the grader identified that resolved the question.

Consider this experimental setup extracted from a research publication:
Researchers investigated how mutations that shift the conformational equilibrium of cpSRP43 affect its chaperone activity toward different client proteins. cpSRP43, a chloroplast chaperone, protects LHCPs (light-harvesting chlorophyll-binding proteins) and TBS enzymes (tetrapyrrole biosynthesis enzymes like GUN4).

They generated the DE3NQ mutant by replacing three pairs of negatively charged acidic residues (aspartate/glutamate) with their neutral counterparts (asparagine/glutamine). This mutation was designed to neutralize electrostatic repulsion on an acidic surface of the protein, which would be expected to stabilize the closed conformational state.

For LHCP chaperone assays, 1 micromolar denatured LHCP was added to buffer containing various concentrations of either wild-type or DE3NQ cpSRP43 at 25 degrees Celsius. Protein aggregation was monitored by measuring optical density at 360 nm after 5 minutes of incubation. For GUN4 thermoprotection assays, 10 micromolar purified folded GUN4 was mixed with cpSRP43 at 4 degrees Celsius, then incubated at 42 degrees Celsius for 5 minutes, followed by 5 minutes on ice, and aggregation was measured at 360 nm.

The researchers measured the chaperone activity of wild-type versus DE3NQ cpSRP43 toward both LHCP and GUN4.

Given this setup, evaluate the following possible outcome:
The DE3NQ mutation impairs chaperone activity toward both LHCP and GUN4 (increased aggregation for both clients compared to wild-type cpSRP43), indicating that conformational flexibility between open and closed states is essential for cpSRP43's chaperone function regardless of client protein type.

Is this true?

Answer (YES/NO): NO